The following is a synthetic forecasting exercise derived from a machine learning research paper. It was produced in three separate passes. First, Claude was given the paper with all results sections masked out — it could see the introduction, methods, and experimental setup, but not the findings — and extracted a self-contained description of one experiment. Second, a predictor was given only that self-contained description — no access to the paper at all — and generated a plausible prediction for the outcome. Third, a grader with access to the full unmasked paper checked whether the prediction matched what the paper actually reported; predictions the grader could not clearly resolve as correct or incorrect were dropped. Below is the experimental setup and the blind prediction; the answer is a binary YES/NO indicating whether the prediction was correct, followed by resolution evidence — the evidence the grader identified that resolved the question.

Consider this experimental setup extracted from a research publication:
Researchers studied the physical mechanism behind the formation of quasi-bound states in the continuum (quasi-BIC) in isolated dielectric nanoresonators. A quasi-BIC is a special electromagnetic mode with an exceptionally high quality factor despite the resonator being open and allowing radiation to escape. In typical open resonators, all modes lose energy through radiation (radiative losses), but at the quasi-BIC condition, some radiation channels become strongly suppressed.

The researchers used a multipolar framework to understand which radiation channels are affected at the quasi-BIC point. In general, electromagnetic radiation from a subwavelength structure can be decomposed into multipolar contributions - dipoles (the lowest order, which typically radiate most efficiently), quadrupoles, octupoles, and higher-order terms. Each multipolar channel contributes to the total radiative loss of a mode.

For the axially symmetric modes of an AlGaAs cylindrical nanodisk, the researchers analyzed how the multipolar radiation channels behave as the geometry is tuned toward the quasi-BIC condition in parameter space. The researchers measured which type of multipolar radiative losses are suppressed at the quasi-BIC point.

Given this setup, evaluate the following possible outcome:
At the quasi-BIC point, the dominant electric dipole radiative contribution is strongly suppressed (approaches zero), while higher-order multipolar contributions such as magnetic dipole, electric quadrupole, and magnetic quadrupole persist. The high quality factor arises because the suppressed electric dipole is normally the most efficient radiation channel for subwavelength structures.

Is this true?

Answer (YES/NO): NO